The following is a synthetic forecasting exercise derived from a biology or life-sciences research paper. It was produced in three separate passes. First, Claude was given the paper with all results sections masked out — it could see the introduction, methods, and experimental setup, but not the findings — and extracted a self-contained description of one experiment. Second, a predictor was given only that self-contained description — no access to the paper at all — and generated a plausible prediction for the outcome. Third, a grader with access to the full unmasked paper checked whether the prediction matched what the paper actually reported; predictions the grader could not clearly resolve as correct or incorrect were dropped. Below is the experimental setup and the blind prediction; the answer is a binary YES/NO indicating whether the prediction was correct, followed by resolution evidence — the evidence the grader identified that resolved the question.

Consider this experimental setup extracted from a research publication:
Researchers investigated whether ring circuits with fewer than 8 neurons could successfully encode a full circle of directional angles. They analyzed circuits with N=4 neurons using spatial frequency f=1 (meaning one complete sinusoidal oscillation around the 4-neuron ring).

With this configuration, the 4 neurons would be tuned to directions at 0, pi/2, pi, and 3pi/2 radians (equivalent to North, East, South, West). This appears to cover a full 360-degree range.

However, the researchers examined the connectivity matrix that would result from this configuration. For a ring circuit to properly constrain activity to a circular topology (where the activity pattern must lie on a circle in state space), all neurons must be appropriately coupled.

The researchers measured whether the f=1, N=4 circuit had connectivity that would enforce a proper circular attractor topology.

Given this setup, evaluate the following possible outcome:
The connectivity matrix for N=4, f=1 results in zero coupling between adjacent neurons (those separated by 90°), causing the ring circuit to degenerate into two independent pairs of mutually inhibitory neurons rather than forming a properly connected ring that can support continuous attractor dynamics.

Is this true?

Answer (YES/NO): YES